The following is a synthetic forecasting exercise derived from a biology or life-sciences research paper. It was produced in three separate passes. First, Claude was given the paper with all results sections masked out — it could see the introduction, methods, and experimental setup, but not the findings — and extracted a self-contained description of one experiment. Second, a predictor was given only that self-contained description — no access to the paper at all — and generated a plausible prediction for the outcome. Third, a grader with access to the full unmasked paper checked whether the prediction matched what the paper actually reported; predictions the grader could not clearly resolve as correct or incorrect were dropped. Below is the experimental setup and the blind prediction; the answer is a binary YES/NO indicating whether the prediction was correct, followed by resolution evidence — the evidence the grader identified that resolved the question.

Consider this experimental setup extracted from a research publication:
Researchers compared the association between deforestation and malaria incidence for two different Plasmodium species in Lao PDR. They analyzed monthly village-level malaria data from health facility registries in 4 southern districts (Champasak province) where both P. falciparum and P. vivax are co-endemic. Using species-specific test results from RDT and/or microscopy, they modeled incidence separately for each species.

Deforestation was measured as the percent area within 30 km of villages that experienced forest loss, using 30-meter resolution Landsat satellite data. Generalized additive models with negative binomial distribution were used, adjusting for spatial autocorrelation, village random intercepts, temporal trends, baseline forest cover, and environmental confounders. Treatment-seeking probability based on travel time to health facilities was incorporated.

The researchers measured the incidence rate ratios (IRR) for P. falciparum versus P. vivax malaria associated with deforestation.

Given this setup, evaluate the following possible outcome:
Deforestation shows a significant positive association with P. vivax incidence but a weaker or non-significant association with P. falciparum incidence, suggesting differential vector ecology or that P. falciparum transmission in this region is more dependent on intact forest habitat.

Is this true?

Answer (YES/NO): NO